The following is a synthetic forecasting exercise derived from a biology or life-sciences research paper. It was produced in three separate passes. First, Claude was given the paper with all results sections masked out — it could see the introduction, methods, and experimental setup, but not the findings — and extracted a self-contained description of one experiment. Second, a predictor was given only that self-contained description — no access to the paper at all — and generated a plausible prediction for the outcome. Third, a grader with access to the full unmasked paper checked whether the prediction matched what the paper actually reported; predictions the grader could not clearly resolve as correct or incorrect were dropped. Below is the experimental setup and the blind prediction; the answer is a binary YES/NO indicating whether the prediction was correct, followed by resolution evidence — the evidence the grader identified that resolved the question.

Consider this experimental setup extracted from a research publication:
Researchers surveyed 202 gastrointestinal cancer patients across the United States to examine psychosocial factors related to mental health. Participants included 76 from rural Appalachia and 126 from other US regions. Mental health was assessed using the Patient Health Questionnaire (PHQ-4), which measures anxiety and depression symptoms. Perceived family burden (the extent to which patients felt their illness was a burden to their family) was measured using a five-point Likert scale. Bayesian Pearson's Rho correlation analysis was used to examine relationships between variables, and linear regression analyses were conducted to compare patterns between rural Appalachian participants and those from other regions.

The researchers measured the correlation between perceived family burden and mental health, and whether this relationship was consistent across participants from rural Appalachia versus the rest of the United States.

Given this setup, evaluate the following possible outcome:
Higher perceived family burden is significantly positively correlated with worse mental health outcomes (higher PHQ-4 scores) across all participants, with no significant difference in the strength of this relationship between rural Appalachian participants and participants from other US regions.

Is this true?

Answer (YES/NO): YES